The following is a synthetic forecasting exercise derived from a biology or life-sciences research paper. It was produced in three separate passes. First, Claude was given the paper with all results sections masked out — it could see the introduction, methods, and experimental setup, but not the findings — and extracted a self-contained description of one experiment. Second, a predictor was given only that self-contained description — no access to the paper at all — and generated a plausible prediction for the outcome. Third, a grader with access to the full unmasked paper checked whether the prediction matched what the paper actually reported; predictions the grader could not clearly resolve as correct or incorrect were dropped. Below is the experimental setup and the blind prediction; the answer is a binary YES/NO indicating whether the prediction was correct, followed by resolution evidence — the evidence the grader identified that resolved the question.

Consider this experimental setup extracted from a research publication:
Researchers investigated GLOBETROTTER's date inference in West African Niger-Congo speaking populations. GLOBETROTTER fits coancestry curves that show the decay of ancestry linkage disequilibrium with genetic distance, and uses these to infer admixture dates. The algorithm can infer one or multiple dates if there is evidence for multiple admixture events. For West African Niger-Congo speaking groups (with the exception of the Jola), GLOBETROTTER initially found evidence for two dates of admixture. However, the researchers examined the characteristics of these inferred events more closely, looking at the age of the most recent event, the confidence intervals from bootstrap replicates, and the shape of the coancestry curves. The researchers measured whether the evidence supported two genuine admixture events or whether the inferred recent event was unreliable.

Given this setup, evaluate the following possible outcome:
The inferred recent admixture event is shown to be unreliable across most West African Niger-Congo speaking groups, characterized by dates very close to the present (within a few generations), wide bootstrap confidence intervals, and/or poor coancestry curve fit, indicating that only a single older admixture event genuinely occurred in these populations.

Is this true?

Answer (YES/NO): YES